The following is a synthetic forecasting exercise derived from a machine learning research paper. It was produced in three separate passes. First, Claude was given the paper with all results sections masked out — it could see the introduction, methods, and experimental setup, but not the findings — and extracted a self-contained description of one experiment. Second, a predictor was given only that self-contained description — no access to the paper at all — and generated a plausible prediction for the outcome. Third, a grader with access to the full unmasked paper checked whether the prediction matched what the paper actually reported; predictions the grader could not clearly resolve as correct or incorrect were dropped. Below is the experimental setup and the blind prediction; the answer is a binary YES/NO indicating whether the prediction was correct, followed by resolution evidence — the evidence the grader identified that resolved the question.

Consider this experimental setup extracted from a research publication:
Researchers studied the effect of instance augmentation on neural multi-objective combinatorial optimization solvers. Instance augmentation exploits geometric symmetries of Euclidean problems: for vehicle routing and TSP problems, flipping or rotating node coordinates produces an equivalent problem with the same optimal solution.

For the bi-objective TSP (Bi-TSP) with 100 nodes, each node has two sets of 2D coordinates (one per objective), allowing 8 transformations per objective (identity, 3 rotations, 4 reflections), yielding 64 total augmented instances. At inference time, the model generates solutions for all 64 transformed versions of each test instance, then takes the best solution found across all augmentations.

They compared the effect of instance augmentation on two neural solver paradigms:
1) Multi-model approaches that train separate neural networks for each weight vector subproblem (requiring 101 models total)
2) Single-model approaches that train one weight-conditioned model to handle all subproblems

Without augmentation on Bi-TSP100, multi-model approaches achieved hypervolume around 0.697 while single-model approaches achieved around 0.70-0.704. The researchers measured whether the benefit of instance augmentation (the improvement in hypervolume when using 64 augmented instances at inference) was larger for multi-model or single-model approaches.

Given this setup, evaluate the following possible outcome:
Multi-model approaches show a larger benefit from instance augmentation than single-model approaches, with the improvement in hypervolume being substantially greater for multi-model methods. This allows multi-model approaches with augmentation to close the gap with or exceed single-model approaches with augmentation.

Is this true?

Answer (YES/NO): NO